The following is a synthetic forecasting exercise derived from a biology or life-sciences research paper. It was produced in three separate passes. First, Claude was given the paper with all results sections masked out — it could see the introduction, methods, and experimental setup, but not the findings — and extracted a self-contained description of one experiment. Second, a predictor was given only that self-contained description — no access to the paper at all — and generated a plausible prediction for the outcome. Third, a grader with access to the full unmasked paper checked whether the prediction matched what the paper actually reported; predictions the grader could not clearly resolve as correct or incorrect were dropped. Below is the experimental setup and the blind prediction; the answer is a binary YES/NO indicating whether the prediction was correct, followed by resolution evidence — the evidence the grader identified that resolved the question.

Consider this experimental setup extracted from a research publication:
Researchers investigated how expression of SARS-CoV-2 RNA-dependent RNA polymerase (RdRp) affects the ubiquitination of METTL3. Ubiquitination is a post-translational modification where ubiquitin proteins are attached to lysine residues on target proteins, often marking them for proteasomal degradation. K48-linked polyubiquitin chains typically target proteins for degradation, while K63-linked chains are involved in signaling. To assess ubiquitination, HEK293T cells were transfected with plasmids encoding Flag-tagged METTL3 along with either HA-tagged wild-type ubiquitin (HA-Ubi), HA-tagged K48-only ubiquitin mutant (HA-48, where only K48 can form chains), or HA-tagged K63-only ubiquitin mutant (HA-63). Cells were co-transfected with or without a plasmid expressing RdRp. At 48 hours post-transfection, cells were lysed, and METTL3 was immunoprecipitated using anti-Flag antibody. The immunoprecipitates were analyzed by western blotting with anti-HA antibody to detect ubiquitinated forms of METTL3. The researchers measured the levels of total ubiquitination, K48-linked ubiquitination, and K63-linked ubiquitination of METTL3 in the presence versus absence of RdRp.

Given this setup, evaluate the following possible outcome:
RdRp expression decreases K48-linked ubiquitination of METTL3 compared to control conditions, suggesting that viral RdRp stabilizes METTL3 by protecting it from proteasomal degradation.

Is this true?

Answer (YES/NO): YES